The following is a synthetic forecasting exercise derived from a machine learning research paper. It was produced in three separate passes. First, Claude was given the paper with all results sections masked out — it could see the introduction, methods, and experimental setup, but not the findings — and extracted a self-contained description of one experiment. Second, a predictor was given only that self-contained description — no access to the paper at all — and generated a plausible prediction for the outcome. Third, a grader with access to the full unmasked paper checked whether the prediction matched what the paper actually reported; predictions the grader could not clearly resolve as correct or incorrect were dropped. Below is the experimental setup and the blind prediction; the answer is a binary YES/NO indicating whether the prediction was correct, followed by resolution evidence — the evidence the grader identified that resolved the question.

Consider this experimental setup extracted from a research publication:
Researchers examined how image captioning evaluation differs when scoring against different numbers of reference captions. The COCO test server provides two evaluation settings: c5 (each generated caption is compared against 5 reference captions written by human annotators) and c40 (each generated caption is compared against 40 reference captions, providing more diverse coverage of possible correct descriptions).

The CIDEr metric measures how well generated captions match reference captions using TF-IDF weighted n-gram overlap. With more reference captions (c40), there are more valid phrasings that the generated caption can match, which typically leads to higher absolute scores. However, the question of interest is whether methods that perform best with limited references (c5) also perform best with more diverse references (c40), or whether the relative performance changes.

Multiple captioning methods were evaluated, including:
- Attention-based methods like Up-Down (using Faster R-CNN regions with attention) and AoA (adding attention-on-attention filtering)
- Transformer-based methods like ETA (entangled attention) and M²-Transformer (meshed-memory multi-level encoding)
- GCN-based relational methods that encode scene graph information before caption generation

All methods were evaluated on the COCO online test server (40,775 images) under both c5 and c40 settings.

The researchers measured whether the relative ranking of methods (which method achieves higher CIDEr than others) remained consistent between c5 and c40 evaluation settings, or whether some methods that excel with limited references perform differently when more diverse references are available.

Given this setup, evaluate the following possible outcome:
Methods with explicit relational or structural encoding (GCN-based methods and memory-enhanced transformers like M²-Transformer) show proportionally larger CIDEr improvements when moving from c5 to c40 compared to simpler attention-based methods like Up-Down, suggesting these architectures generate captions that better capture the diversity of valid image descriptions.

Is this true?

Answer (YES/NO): NO